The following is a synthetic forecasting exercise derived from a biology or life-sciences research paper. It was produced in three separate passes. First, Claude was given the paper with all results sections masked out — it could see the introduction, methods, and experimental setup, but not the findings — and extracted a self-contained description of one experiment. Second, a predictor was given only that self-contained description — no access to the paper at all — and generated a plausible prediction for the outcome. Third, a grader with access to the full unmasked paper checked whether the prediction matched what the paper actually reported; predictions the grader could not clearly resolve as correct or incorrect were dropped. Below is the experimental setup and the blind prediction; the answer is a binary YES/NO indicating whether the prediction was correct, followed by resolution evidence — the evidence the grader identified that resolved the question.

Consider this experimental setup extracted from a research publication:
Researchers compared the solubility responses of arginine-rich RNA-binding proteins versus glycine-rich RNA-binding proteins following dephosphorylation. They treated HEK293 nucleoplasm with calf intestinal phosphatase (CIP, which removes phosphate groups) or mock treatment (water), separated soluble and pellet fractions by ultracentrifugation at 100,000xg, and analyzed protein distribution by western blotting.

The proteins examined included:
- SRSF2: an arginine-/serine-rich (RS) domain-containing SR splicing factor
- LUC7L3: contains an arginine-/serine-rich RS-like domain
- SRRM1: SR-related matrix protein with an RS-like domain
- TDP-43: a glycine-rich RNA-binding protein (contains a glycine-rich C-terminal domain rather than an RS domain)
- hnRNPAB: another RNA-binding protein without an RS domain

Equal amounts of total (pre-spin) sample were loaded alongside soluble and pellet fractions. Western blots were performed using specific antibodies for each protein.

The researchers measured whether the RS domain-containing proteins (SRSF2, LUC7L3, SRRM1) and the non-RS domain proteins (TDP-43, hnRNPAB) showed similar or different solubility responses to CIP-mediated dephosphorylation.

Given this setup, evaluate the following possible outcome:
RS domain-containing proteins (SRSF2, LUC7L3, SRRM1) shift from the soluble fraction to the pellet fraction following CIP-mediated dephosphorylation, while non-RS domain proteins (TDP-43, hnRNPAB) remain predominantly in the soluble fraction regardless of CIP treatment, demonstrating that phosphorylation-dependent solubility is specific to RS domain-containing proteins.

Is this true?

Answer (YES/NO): YES